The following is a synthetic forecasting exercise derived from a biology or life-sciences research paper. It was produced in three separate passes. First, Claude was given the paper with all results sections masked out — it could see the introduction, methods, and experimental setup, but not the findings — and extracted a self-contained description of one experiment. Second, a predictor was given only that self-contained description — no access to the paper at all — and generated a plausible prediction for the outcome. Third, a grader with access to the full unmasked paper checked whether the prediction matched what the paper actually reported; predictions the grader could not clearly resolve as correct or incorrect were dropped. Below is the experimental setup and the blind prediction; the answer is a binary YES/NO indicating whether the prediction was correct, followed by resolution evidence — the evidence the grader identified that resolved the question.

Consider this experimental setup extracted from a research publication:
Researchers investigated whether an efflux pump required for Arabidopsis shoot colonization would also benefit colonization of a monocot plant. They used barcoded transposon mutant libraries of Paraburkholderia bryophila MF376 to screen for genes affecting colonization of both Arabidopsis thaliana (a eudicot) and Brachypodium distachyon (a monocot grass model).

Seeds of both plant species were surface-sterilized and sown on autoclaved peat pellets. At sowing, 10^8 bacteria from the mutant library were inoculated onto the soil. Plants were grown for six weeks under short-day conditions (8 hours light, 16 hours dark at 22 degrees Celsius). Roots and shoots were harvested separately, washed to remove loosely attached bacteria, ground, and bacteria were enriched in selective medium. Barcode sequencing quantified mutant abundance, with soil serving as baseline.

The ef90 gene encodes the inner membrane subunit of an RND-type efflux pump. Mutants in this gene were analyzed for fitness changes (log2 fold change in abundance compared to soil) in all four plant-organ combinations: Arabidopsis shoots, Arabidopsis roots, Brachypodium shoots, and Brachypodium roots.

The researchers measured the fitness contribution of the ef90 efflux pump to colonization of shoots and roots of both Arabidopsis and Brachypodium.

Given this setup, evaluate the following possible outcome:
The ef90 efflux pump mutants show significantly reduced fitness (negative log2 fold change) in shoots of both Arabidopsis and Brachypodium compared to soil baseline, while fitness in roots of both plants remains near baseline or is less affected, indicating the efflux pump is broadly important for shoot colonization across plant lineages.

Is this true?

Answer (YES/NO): NO